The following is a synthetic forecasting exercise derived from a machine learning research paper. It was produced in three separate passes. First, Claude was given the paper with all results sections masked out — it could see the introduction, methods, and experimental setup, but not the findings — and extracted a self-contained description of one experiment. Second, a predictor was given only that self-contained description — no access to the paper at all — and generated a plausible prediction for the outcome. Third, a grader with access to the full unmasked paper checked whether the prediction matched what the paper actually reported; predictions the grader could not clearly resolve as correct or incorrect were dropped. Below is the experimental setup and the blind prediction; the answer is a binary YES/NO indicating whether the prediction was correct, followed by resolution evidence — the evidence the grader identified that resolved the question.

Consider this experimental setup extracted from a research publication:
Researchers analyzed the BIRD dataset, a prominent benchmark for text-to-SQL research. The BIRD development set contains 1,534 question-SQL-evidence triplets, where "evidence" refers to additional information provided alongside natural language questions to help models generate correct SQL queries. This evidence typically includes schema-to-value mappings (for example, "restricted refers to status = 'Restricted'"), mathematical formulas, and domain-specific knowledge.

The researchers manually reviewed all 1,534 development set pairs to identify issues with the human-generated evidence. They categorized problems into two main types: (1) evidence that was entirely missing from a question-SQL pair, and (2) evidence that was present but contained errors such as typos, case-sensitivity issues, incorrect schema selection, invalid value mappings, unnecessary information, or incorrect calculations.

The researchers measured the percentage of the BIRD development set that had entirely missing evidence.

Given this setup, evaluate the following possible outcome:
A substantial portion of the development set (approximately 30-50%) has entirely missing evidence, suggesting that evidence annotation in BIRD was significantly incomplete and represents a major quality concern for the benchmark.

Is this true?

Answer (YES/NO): NO